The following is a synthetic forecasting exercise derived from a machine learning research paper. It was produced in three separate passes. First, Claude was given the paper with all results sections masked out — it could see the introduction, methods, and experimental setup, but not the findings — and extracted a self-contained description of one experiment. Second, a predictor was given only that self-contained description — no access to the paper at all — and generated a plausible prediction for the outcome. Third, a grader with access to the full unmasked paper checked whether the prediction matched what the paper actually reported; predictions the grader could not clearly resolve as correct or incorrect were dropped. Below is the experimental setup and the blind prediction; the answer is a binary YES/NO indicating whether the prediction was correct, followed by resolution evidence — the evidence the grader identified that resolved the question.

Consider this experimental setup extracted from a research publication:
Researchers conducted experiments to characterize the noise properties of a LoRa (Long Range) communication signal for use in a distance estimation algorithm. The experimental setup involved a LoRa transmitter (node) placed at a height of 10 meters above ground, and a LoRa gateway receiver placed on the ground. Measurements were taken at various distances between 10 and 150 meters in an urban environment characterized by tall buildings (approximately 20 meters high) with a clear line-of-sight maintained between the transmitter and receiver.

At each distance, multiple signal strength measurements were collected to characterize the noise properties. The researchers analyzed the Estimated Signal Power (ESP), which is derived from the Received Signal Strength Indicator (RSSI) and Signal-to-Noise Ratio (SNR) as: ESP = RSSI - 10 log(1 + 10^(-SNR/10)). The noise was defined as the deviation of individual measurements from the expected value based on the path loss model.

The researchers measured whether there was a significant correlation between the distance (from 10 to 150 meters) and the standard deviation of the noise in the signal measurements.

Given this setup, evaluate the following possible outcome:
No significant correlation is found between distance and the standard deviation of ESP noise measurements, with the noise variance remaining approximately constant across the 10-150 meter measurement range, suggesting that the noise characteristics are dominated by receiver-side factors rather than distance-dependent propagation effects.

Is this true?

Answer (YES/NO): YES